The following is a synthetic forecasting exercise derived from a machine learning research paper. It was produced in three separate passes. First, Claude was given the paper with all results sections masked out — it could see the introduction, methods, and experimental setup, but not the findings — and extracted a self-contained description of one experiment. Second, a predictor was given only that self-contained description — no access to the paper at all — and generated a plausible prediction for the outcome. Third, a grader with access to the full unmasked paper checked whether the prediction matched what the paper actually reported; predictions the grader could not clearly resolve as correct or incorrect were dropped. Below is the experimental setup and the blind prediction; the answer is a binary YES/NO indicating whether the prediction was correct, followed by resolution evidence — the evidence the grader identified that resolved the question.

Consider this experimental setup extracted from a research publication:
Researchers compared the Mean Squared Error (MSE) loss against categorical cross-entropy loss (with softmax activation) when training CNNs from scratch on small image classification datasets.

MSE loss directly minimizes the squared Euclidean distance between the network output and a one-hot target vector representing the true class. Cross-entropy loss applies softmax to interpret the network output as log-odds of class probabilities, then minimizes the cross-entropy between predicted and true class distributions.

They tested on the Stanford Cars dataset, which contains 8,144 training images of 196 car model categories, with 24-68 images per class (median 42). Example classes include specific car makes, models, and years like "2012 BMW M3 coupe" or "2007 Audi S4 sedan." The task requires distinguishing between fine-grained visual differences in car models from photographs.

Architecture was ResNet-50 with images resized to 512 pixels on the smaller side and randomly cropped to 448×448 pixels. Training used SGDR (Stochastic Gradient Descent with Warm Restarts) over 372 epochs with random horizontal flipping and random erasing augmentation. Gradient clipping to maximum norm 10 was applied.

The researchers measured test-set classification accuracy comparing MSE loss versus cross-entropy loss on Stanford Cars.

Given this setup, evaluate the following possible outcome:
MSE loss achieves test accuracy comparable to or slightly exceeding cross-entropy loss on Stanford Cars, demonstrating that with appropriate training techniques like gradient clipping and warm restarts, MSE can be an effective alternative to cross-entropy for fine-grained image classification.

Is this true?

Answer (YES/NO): NO